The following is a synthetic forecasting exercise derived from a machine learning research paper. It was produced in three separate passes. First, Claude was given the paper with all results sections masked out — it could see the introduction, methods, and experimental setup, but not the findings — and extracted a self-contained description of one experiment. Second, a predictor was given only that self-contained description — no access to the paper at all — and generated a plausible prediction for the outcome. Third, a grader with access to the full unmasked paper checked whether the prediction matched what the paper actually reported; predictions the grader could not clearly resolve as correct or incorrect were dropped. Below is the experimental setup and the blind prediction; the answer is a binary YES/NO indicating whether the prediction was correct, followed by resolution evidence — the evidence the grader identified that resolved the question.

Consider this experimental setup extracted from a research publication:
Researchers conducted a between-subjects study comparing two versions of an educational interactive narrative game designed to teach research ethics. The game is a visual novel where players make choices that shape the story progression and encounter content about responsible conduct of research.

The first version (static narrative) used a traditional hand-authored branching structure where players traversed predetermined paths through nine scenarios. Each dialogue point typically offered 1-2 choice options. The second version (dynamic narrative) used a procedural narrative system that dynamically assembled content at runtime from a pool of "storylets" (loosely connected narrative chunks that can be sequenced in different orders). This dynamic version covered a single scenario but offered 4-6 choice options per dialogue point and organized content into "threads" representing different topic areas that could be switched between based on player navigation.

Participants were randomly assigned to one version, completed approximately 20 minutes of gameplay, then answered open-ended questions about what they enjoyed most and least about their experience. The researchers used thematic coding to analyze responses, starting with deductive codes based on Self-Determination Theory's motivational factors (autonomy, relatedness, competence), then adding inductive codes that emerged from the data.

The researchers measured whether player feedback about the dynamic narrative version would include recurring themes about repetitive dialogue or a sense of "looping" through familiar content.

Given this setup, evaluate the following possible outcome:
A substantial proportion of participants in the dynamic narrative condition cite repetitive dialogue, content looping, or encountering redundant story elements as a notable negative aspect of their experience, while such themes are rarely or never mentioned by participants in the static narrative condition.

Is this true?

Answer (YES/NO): YES